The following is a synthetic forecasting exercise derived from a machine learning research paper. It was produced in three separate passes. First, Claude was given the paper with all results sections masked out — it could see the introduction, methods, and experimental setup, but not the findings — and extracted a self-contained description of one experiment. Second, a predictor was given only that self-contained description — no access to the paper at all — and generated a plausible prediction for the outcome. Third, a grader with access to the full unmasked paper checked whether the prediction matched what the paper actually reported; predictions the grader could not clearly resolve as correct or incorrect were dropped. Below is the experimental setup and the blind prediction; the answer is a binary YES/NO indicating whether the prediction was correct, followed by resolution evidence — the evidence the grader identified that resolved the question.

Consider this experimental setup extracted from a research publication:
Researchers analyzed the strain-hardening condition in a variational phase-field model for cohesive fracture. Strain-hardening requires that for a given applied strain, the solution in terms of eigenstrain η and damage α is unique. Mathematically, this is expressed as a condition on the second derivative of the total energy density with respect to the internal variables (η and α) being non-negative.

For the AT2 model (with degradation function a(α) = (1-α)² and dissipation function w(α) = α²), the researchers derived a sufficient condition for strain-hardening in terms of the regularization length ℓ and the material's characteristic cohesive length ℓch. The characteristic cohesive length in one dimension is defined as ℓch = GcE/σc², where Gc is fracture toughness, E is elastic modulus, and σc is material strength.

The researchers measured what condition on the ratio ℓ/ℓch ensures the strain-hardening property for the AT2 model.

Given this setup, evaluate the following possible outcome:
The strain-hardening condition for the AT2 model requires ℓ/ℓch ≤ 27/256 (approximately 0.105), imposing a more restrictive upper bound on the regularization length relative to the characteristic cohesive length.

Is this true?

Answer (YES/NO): NO